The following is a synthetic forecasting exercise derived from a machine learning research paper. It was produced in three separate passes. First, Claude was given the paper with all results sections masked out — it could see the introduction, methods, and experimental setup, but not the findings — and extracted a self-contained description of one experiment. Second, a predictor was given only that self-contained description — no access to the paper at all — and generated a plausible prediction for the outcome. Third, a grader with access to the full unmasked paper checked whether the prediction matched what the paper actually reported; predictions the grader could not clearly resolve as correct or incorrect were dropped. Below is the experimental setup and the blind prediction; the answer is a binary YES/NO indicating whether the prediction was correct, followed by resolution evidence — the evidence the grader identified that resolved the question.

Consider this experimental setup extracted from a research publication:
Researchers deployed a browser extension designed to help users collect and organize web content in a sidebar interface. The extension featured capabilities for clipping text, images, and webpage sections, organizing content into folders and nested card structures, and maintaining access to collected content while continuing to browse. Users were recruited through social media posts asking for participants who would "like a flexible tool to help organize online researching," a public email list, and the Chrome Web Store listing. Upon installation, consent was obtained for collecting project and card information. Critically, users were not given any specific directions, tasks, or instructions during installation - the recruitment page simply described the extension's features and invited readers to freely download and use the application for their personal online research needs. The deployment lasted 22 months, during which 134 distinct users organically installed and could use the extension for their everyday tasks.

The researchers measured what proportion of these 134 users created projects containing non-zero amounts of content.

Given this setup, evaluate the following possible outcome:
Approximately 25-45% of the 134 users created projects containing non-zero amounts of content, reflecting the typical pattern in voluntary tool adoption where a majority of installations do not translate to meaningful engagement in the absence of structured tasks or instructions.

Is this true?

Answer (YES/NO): NO